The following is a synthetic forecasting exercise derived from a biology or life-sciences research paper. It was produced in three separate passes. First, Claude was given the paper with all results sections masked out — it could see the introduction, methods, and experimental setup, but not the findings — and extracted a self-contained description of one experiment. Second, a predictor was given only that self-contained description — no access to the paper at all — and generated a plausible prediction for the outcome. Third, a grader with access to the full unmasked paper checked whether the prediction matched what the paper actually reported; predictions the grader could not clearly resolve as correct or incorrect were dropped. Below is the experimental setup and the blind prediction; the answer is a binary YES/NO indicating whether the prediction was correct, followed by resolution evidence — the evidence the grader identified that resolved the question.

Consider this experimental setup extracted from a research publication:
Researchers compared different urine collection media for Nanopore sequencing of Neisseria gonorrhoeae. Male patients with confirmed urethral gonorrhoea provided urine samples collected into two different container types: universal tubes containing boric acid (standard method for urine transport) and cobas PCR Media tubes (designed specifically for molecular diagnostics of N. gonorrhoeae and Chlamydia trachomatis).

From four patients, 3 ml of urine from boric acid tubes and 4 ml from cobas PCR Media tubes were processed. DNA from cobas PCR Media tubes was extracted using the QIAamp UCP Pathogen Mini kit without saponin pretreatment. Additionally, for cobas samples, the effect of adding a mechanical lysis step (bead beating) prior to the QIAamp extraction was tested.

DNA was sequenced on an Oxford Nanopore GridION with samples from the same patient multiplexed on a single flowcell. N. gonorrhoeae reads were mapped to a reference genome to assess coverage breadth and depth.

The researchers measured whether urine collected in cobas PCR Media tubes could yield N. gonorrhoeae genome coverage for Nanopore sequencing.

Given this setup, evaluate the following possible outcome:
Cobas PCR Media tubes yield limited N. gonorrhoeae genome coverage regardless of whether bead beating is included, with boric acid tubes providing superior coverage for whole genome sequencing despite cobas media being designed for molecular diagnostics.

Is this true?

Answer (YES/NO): YES